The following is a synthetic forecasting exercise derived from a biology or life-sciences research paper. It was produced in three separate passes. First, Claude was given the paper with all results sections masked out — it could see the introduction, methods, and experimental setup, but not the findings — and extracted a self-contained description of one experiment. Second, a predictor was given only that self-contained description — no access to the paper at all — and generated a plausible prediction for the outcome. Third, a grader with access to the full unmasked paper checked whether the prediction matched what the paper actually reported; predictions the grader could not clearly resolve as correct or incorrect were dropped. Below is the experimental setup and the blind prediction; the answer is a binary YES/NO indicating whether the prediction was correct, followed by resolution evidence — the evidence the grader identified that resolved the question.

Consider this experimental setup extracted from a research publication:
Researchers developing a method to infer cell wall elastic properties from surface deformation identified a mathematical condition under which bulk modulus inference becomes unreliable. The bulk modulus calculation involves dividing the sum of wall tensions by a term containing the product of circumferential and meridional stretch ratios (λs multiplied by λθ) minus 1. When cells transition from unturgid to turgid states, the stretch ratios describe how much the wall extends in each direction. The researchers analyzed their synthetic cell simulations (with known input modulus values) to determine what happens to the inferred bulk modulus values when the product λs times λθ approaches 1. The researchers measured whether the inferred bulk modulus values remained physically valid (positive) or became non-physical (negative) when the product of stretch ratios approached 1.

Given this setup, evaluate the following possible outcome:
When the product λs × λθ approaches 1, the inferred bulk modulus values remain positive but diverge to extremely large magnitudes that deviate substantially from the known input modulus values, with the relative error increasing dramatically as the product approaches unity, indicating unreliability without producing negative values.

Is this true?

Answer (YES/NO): NO